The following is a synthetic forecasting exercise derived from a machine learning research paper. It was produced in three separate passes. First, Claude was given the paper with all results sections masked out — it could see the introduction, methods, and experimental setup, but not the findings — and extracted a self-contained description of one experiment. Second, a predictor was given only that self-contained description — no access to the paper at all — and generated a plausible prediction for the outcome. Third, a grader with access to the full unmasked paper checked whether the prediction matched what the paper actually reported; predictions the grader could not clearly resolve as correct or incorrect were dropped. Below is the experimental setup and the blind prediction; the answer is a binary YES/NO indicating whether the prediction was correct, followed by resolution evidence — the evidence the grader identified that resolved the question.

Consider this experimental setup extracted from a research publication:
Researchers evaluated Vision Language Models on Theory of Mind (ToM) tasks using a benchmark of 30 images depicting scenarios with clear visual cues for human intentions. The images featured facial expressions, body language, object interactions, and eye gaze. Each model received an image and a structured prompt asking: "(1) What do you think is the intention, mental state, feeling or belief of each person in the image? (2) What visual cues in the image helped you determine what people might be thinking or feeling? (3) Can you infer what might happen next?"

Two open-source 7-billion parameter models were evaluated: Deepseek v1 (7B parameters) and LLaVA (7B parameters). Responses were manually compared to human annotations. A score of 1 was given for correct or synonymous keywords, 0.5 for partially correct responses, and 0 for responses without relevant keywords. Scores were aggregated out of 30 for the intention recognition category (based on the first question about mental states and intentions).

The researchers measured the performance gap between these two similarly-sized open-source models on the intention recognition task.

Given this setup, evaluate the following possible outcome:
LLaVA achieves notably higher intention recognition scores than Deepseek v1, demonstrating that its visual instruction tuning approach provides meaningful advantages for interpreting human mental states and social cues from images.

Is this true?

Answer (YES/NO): NO